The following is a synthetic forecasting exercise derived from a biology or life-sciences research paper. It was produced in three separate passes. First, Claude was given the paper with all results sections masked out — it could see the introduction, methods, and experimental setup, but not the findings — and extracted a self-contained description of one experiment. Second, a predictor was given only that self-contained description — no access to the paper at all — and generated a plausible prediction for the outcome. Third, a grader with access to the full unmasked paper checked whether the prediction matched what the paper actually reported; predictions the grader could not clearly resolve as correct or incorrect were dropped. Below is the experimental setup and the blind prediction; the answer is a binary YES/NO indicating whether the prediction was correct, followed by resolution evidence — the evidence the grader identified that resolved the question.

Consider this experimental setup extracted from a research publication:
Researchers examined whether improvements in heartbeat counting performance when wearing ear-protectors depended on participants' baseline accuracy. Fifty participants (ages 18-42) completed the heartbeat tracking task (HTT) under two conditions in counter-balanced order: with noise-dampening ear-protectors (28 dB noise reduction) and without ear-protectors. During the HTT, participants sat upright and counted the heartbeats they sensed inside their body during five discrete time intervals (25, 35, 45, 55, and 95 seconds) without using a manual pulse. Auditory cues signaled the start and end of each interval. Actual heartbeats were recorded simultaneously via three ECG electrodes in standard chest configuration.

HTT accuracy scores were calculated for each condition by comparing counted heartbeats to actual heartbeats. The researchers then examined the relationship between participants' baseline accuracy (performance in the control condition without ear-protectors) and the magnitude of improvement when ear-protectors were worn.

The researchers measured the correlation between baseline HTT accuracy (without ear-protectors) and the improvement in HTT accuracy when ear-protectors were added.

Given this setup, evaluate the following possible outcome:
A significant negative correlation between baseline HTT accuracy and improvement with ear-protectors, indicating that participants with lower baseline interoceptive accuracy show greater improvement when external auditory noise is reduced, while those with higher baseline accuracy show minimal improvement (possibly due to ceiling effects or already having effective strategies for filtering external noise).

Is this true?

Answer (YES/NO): YES